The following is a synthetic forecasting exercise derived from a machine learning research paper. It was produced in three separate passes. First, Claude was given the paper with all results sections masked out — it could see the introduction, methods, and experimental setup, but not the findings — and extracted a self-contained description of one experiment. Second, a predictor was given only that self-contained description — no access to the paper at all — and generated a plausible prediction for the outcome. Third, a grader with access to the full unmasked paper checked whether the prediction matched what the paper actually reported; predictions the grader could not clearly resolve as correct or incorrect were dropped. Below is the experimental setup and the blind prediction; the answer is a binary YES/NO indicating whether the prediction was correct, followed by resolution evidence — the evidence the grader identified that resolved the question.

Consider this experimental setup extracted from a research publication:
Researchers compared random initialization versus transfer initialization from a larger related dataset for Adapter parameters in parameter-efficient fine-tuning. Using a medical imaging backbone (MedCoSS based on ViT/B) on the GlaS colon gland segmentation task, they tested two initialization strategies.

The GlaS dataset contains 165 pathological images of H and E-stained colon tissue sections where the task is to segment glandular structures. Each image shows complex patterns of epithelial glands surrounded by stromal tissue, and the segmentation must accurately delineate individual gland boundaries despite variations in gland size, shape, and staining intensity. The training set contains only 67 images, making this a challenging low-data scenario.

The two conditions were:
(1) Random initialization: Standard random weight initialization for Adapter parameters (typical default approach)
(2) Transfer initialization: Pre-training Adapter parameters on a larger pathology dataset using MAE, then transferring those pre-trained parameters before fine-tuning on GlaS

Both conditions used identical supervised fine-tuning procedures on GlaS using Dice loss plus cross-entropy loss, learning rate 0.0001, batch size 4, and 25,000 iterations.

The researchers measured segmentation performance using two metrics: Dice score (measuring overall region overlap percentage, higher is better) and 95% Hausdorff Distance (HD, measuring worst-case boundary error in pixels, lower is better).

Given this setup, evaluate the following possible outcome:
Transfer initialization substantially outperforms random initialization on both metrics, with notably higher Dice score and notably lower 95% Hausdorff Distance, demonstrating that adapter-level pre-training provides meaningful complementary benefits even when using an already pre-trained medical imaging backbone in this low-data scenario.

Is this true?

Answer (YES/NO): NO